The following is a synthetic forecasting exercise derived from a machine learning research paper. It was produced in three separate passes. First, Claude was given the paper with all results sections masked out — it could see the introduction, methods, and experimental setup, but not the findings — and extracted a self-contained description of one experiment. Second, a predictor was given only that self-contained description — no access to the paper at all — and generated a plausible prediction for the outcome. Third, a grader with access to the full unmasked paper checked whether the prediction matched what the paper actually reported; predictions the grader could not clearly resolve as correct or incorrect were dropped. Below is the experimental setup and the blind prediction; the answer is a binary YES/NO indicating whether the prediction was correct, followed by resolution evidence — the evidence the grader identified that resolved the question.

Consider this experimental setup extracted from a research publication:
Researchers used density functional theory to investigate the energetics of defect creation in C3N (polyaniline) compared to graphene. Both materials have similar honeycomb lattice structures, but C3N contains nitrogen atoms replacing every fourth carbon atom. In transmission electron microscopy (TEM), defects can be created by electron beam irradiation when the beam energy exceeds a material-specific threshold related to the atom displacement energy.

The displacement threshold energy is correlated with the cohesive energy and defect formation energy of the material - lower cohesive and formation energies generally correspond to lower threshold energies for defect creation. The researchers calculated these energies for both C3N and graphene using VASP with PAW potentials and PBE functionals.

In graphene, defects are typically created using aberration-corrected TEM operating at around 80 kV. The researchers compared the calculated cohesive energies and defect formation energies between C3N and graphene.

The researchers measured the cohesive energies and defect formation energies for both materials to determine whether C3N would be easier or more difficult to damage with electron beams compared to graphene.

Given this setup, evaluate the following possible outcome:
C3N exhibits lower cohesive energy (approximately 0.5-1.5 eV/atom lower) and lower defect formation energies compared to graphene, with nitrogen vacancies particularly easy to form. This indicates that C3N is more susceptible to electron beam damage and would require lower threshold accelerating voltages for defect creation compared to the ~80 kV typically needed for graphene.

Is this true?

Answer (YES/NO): NO